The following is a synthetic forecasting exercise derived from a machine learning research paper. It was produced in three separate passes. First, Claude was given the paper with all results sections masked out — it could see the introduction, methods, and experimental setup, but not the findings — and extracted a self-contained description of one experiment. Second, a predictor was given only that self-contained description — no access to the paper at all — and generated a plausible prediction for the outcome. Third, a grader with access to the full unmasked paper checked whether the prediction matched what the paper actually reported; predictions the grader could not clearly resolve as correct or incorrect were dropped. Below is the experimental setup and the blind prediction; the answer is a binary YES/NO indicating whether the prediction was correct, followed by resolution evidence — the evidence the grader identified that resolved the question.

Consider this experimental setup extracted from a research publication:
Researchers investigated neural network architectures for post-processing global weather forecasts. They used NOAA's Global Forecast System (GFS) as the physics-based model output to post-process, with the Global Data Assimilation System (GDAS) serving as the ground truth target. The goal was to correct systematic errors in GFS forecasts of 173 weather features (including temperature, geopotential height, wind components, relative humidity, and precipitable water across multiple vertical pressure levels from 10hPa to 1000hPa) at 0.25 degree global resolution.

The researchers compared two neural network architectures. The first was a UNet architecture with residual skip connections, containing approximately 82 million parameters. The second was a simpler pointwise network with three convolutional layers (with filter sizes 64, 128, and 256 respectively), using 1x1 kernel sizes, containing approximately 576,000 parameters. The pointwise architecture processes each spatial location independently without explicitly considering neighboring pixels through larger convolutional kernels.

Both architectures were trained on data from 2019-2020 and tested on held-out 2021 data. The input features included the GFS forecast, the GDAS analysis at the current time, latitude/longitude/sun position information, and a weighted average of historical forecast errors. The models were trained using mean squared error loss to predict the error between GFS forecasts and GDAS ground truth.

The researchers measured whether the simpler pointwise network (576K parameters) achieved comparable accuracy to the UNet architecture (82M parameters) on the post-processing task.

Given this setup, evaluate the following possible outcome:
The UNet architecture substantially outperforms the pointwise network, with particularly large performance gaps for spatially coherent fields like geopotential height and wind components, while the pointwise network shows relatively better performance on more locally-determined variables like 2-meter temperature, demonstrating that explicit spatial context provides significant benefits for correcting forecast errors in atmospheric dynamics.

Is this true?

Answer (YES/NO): NO